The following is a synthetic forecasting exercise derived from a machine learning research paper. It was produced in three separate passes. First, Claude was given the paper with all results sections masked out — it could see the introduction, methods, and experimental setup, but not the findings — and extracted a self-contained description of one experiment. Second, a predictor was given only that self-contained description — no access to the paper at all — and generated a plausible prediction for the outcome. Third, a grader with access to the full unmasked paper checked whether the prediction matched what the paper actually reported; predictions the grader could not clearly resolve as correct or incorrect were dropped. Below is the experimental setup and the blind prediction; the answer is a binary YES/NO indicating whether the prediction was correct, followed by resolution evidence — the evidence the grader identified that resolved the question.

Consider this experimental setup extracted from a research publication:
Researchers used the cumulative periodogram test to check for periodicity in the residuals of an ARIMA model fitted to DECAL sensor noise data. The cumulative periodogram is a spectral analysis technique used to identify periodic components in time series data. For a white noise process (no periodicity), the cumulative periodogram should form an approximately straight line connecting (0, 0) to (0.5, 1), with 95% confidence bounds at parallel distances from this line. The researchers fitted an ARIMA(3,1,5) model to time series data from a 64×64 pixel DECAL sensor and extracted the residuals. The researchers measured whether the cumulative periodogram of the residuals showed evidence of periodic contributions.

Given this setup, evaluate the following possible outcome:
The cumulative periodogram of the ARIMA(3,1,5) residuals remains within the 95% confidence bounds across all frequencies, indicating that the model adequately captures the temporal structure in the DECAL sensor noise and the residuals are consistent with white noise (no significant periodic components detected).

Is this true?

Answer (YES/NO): YES